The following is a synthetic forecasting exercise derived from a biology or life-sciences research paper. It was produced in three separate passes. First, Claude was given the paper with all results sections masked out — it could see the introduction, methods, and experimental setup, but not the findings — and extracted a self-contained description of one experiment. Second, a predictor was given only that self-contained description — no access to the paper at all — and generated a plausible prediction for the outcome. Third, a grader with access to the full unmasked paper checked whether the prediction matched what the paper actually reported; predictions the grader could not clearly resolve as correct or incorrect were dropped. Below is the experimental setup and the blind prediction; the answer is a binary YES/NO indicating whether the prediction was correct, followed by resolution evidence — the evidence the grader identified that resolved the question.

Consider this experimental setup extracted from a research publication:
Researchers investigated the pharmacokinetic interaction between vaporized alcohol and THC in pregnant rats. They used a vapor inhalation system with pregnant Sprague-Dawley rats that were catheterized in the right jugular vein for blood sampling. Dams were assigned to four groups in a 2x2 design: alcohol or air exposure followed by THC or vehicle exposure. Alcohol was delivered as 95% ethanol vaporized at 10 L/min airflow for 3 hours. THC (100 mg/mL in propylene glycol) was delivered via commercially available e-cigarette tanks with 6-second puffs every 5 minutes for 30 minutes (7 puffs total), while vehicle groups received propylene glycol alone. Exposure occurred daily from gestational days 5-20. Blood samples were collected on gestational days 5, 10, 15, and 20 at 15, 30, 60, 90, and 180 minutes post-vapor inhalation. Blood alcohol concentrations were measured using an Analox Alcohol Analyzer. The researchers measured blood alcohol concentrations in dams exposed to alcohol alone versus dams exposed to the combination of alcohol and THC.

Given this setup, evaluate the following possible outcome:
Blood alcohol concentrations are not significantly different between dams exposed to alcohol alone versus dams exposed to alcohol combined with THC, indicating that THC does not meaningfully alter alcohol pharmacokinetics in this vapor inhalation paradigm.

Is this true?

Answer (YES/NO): NO